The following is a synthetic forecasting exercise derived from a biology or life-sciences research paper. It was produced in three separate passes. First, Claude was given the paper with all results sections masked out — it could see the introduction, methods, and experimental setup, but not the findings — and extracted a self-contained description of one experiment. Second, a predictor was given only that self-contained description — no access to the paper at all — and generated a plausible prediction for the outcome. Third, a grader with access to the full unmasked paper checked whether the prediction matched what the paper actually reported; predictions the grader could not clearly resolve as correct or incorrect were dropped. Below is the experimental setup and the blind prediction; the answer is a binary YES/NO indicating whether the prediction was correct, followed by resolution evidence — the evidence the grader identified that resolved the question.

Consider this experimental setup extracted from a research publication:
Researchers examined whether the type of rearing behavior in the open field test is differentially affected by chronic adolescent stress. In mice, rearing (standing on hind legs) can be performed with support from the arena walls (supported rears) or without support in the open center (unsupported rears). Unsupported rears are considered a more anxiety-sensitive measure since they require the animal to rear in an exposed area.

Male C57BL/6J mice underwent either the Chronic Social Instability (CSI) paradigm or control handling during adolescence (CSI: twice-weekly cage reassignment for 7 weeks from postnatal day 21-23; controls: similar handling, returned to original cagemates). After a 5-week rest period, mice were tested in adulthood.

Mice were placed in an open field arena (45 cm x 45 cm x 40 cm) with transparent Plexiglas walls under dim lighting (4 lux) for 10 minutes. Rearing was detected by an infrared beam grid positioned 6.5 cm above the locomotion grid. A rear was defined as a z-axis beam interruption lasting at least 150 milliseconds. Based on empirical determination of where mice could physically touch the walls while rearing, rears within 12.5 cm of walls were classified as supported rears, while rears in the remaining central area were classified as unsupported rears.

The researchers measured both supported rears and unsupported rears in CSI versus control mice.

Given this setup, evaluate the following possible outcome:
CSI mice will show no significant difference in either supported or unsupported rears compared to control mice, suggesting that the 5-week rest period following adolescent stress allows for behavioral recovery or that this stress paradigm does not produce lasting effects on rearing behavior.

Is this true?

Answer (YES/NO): NO